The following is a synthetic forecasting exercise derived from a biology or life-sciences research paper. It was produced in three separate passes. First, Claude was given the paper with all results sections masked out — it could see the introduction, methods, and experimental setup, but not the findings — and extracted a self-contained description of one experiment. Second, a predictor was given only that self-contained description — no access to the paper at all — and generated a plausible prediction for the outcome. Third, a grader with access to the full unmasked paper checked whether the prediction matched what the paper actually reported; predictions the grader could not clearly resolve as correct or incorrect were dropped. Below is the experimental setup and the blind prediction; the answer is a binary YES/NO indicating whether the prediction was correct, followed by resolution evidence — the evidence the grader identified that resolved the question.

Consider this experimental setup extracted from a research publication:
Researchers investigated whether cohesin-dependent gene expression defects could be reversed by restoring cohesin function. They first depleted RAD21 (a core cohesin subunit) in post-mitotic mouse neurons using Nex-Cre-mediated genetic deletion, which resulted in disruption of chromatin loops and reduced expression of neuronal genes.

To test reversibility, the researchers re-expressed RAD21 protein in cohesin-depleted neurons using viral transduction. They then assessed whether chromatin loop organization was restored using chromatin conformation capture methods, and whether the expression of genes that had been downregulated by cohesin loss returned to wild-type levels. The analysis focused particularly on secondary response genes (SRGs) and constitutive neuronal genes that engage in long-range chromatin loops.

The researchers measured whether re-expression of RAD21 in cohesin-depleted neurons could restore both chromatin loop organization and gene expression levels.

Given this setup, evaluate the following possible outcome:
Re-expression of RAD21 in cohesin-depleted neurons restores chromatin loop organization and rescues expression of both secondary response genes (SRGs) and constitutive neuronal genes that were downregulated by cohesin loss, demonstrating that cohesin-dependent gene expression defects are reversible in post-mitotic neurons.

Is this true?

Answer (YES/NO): YES